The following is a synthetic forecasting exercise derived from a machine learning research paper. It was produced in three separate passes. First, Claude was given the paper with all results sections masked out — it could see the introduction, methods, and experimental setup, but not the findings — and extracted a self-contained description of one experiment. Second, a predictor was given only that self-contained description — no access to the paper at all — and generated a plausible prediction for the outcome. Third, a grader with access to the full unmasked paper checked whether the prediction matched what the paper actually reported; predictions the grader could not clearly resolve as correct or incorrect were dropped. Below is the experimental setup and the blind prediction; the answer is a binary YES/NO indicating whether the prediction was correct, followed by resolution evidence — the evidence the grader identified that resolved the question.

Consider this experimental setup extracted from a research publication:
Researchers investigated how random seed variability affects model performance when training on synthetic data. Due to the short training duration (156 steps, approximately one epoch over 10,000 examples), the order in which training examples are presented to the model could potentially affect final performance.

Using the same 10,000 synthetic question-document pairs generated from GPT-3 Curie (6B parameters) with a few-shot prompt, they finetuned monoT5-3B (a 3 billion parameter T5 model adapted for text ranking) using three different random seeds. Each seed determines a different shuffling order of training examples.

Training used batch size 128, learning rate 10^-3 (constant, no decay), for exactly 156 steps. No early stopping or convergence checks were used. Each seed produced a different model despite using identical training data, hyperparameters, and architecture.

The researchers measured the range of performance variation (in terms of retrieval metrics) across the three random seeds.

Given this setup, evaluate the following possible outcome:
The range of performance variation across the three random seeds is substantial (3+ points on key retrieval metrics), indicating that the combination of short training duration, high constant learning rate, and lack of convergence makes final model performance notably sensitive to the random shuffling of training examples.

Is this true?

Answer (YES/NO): NO